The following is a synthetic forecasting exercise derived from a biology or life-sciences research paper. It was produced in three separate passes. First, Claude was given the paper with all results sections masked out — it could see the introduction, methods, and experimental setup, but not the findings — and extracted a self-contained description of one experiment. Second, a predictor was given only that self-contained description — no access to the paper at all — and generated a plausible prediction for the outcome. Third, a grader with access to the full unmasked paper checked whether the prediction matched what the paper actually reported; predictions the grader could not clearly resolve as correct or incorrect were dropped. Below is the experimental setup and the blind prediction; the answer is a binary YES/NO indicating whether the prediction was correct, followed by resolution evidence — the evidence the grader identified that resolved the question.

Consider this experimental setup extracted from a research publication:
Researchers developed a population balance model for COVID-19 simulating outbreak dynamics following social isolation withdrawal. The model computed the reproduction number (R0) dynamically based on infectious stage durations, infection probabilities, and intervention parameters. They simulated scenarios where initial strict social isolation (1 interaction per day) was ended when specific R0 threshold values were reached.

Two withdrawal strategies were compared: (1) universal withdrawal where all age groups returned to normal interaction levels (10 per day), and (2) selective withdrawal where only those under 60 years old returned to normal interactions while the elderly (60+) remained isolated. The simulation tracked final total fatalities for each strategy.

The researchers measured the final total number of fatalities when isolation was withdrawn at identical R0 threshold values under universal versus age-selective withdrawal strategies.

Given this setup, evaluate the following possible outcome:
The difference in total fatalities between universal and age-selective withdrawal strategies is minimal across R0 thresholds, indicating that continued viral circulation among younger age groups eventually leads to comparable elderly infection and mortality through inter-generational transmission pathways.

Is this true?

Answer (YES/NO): NO